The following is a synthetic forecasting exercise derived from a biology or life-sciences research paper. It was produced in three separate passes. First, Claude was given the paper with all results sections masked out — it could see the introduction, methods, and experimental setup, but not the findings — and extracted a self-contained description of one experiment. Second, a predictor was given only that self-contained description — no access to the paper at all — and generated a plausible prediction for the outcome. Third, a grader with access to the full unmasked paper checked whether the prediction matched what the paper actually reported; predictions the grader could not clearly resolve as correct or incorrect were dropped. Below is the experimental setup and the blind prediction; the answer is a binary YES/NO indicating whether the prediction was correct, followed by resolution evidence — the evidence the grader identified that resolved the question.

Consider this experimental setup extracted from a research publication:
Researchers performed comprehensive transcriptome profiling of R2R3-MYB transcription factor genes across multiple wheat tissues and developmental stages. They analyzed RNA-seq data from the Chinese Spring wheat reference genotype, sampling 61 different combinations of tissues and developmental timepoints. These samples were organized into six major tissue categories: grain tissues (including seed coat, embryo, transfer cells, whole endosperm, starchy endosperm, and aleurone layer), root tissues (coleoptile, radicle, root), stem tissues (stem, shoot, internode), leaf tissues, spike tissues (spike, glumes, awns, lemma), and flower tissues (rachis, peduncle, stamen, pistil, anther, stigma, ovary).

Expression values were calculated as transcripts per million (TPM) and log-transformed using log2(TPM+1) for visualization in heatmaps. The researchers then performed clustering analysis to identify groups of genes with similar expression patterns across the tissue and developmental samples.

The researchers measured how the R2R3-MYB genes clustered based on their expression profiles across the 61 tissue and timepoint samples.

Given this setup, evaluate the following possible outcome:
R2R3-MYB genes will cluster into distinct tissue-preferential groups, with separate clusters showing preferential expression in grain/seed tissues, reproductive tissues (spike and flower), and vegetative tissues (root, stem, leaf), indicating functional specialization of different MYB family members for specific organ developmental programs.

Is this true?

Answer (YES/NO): YES